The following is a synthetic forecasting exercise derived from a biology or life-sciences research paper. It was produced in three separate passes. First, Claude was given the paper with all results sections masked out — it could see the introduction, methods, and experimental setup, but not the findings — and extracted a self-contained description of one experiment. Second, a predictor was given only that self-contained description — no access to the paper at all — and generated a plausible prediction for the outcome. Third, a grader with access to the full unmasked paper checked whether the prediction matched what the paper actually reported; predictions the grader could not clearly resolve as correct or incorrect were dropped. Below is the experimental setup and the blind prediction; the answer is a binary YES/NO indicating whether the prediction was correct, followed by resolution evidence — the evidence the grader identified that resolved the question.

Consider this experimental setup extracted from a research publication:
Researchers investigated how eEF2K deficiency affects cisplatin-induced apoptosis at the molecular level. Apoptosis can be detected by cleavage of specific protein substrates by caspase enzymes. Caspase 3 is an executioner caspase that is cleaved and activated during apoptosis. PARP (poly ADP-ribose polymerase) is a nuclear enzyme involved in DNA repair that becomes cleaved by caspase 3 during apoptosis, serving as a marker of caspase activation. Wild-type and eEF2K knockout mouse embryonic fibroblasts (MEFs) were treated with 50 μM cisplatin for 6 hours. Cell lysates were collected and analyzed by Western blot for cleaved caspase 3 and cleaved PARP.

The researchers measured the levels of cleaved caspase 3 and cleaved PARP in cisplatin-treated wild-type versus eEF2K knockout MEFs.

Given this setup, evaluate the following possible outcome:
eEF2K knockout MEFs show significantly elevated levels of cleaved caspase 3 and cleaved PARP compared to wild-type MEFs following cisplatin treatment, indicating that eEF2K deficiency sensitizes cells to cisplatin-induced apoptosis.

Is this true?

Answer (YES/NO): NO